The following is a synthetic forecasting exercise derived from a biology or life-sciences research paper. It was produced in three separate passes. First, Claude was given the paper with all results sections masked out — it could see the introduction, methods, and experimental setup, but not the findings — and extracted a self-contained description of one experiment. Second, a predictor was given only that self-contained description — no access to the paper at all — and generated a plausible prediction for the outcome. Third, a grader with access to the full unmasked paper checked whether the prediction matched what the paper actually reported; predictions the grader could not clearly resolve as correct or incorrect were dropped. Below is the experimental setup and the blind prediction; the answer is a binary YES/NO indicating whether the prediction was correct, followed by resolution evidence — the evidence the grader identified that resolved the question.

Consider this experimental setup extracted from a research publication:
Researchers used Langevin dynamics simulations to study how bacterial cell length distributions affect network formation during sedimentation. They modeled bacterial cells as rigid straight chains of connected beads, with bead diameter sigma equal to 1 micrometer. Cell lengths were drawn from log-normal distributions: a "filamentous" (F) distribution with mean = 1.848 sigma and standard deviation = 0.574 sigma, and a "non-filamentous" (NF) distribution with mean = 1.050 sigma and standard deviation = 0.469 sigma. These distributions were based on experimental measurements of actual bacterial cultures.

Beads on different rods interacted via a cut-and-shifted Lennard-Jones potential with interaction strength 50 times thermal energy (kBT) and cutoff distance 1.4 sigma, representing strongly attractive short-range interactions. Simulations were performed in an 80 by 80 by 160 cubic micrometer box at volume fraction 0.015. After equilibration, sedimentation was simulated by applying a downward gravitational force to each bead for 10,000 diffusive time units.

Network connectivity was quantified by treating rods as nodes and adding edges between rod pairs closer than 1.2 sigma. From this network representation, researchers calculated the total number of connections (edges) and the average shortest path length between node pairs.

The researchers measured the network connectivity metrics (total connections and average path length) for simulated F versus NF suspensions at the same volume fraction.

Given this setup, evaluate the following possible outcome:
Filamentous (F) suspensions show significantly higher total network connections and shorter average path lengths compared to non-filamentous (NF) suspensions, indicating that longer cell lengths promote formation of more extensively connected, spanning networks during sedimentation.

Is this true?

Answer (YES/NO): NO